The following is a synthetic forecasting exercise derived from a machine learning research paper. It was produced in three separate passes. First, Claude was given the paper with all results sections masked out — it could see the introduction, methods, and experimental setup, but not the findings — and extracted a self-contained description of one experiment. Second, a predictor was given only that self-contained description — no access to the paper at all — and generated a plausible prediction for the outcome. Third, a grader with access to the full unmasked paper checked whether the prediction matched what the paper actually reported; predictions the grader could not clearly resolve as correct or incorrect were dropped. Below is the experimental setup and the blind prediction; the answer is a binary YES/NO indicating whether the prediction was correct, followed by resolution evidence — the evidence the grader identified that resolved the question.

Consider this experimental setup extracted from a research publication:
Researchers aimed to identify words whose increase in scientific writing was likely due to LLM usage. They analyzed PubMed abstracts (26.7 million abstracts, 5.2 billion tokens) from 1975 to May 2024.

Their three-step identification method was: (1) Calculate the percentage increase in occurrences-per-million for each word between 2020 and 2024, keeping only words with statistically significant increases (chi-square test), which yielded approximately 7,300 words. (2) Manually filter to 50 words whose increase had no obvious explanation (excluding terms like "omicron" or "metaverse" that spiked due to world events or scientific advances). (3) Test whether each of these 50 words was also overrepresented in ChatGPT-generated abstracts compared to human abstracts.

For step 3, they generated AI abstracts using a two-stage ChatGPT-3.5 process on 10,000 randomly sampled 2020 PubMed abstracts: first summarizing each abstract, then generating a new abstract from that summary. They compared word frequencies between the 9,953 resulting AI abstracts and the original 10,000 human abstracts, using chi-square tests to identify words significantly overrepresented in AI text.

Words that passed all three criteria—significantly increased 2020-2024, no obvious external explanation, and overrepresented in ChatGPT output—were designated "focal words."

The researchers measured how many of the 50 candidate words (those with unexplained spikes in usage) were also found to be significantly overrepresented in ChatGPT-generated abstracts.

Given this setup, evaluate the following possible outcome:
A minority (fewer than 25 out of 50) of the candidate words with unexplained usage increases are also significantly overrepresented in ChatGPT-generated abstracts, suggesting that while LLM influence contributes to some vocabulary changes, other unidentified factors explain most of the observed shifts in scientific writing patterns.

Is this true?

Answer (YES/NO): YES